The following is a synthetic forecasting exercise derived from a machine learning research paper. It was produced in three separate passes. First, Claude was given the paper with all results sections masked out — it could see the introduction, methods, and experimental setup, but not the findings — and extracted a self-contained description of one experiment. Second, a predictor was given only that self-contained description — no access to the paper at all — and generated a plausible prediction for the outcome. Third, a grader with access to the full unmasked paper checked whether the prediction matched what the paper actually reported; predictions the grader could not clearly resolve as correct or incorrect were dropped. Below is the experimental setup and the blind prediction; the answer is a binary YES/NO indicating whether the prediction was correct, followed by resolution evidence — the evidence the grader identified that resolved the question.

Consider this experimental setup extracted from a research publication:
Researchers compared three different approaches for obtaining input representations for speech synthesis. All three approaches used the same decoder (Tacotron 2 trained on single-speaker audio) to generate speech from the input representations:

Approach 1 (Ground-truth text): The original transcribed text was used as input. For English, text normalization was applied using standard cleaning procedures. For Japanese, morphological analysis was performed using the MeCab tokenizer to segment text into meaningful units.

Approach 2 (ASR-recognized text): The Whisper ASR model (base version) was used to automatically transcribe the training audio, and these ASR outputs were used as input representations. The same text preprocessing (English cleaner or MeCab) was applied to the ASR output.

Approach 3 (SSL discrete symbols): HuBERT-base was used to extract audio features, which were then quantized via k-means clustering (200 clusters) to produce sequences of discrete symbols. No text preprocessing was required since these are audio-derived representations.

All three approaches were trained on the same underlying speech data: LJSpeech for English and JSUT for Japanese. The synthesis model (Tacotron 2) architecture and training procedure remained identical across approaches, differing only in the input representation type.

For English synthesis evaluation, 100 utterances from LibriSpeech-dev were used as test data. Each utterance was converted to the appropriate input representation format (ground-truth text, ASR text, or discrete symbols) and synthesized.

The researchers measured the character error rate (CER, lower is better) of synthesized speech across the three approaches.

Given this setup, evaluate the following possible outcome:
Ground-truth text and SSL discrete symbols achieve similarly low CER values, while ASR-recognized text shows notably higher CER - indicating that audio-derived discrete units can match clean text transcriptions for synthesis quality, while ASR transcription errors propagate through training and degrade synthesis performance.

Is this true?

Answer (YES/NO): NO